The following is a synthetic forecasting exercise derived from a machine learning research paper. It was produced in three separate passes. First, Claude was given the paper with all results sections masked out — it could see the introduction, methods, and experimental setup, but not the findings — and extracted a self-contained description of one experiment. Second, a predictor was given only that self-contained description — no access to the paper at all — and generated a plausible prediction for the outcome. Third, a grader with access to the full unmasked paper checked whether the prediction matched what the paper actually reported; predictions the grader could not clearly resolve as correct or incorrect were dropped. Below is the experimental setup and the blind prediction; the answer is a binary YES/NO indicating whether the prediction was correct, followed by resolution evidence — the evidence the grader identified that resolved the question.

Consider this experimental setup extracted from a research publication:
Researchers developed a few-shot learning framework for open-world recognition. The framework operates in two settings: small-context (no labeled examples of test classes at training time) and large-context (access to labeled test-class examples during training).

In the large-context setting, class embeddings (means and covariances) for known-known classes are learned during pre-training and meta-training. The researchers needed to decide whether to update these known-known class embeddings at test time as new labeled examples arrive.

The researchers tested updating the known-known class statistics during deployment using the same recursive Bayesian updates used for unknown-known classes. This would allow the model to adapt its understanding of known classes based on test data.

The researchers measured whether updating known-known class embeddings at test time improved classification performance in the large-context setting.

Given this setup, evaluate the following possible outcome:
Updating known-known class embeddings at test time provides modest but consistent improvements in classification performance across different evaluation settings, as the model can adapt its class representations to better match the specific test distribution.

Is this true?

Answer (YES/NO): NO